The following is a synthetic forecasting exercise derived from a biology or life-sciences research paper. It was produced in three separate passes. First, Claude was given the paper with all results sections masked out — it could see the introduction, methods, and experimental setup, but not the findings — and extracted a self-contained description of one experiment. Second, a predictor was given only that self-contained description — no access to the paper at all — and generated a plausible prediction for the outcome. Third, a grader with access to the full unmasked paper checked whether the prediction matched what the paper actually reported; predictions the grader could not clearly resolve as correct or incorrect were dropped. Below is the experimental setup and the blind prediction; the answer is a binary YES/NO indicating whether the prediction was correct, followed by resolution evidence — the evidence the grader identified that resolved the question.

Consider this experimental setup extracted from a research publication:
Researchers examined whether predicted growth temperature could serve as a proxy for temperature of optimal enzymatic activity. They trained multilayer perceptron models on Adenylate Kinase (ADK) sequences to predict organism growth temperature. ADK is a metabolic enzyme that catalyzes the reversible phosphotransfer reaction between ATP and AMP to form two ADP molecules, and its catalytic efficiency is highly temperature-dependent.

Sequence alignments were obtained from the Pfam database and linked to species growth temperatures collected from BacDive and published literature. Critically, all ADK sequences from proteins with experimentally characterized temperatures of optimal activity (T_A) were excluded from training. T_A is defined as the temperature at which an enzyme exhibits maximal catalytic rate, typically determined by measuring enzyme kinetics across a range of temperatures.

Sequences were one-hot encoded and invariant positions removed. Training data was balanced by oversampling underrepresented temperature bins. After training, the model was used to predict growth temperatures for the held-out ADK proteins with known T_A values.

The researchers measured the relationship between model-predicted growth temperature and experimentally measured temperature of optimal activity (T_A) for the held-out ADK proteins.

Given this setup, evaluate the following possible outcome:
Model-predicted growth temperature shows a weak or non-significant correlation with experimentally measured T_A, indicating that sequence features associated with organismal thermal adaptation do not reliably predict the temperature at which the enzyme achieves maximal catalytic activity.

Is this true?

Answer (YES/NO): NO